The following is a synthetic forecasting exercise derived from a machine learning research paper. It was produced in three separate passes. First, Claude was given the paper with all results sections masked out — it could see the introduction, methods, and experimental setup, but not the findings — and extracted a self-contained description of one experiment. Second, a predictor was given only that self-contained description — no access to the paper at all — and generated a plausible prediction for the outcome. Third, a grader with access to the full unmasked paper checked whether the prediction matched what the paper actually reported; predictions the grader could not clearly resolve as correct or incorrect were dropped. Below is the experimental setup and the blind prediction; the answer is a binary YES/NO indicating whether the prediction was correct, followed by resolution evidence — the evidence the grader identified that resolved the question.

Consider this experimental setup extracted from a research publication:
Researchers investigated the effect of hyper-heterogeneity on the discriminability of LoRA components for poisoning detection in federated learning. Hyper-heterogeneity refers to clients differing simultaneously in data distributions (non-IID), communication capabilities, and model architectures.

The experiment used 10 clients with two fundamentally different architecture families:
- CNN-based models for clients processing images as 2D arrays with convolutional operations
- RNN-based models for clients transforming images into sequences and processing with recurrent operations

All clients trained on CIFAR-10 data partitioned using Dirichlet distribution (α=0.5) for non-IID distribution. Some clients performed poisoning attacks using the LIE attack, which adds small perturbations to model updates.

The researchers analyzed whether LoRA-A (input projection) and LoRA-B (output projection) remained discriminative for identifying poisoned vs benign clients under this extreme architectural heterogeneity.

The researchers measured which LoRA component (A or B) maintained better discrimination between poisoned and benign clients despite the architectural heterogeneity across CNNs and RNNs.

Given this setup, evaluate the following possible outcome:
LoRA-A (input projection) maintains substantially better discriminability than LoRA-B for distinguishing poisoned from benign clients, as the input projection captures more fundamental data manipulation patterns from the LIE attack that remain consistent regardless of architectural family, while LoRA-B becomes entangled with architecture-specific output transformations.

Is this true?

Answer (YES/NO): YES